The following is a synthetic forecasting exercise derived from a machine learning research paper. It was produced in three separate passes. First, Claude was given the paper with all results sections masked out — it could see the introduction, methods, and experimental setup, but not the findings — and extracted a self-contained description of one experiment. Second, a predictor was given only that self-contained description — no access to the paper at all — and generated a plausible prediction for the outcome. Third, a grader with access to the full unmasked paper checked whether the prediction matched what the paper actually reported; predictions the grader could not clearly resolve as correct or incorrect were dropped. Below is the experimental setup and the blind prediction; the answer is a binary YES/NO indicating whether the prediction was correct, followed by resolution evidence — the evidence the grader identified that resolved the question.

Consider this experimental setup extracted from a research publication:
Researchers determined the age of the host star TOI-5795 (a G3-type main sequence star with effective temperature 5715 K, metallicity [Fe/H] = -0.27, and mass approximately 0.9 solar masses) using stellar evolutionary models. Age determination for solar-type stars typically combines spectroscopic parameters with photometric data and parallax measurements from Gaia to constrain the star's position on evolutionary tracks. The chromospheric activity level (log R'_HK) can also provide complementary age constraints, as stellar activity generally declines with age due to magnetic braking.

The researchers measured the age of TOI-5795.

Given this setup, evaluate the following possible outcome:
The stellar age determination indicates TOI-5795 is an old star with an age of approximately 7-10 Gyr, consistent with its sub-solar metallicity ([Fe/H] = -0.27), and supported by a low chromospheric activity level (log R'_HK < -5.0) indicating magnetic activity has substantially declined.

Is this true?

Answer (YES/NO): YES